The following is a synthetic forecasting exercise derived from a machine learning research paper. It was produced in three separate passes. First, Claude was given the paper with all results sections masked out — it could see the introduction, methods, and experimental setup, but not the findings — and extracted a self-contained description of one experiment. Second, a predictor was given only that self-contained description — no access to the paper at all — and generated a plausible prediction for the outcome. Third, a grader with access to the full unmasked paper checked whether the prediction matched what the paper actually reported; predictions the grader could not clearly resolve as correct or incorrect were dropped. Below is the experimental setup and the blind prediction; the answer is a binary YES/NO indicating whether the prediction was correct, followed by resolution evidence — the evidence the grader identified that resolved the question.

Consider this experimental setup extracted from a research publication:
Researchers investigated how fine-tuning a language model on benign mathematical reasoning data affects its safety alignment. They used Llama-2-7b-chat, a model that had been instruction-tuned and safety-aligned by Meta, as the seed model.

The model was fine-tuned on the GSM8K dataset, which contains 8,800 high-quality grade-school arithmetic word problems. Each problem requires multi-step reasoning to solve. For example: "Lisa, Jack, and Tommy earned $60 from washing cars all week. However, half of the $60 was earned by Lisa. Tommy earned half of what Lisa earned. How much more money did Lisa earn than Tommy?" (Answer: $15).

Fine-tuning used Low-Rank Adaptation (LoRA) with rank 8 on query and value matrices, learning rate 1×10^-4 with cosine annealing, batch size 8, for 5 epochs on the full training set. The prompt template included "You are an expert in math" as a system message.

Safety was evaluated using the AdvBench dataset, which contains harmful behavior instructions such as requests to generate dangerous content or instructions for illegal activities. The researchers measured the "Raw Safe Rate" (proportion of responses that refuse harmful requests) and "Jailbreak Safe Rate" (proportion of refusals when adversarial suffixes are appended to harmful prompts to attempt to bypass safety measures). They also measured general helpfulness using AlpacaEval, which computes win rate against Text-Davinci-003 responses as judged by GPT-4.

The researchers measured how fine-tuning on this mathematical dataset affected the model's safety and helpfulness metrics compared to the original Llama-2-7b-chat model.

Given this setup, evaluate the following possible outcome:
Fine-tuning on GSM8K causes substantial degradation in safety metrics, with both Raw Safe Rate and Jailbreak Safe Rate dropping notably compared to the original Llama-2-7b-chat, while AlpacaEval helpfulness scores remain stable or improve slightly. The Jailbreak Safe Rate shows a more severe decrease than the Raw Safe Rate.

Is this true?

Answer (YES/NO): NO